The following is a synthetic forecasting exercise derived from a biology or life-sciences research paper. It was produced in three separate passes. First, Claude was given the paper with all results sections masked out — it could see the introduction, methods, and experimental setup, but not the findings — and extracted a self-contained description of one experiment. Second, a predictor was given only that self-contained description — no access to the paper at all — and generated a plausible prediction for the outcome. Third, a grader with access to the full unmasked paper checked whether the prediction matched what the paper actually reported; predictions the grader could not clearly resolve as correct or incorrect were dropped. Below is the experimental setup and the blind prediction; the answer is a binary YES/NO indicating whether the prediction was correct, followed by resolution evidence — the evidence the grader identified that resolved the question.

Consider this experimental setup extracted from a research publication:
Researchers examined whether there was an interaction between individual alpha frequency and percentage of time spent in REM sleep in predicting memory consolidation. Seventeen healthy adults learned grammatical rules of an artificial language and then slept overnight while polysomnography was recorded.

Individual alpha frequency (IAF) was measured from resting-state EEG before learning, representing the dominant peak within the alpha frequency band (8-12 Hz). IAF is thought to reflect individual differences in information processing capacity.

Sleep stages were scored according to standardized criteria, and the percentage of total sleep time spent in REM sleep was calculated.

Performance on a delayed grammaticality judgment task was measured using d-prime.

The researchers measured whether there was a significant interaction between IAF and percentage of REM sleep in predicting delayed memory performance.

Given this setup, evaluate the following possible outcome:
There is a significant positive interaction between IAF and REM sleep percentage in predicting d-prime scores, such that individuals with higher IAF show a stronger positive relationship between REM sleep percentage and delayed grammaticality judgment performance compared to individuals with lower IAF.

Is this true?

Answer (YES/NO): NO